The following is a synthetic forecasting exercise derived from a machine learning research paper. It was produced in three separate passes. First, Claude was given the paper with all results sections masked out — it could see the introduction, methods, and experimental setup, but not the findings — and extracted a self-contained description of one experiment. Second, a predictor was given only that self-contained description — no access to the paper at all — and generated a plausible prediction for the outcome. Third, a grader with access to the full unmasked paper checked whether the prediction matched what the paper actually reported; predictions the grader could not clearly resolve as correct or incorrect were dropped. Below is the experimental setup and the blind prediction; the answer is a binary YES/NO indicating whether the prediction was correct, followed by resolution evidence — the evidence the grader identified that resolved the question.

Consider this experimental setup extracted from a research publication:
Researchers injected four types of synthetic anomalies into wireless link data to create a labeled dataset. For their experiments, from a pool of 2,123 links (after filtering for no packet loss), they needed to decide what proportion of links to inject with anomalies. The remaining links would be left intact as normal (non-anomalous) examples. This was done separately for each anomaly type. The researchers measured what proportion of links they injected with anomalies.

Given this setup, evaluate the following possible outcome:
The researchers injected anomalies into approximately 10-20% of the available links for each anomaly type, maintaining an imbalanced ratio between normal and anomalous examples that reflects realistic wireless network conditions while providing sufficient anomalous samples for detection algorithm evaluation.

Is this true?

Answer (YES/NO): NO